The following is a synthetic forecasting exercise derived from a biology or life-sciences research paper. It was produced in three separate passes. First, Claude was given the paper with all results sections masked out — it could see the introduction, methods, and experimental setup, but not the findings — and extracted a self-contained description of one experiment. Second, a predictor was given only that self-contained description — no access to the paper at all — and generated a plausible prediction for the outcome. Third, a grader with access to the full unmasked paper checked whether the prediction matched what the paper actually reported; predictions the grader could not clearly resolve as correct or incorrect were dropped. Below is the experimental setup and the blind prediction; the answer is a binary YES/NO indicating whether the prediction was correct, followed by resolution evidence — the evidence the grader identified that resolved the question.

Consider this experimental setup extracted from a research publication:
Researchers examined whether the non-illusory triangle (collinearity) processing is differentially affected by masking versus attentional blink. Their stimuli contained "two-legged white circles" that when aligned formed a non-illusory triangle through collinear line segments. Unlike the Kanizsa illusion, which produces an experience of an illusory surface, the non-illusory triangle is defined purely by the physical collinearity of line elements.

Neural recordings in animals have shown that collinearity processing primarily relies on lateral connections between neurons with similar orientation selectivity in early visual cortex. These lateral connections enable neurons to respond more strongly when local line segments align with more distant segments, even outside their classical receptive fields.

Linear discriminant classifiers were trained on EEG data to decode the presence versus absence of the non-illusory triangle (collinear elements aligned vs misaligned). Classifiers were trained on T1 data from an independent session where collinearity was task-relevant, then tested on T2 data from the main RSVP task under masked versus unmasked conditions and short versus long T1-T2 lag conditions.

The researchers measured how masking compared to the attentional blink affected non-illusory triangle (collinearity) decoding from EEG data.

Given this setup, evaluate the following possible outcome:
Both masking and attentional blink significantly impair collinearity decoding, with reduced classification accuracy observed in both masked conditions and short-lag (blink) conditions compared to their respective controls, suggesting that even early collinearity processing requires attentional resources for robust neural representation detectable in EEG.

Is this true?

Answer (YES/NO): YES